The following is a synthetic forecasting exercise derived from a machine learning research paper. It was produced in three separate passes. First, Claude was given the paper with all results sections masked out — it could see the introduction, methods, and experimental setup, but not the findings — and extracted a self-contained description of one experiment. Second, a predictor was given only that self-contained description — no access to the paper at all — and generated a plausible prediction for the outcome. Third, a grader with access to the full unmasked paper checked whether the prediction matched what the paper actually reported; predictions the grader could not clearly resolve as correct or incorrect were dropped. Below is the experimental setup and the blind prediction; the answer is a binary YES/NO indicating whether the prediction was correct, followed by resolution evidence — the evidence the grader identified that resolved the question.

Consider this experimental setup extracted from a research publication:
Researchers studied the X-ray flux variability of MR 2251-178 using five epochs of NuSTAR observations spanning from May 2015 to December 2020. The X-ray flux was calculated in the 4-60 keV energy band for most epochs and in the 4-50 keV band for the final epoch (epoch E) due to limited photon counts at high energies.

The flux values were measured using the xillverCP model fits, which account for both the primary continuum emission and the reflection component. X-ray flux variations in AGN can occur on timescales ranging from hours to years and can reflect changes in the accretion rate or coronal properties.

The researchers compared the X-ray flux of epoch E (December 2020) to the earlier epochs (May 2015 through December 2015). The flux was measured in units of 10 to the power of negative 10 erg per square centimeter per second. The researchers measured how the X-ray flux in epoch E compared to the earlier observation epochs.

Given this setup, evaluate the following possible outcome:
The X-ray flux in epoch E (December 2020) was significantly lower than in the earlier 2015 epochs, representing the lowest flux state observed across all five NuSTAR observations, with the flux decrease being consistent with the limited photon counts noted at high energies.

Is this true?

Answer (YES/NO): YES